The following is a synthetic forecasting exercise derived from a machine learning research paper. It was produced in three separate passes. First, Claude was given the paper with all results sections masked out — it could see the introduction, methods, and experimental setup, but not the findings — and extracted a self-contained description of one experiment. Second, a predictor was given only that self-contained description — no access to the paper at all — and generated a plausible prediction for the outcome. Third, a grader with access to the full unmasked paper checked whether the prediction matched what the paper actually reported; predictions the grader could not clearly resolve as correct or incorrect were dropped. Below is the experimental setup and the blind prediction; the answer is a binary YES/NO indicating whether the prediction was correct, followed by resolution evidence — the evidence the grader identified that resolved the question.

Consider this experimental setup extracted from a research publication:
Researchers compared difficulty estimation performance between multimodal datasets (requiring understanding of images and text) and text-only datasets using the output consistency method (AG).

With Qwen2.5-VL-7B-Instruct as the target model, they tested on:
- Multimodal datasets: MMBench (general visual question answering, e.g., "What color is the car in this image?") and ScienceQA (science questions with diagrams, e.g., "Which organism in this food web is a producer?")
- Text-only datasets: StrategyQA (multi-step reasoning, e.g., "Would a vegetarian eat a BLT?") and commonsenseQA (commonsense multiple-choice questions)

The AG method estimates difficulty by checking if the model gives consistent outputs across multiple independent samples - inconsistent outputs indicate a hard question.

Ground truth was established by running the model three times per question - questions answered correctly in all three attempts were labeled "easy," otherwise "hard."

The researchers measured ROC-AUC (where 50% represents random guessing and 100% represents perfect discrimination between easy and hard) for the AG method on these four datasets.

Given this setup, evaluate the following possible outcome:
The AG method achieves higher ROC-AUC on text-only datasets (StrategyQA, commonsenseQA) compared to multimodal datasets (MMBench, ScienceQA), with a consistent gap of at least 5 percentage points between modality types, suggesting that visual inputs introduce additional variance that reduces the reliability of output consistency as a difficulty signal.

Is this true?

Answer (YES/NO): NO